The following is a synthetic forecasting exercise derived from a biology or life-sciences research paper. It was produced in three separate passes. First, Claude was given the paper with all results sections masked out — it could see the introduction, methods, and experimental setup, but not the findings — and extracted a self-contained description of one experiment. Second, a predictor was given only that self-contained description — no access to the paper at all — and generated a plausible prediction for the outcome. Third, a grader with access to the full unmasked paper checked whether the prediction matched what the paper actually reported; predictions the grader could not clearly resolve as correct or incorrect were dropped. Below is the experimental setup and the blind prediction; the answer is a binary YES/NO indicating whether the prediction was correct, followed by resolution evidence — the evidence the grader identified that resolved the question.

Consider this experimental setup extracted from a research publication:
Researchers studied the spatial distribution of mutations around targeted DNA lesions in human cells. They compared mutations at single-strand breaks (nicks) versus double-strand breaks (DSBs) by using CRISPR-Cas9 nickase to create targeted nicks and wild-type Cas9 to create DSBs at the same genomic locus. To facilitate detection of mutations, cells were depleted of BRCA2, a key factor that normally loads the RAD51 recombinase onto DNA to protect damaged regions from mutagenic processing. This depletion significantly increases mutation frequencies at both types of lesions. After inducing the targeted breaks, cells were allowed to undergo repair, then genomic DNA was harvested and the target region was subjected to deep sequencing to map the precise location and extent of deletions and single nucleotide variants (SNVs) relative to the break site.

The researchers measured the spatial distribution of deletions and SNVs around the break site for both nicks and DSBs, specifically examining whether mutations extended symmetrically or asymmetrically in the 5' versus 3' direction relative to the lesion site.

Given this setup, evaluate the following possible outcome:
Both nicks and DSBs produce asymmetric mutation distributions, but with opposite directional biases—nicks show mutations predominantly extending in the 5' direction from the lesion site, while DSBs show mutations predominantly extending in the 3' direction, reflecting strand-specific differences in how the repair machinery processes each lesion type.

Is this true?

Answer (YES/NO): NO